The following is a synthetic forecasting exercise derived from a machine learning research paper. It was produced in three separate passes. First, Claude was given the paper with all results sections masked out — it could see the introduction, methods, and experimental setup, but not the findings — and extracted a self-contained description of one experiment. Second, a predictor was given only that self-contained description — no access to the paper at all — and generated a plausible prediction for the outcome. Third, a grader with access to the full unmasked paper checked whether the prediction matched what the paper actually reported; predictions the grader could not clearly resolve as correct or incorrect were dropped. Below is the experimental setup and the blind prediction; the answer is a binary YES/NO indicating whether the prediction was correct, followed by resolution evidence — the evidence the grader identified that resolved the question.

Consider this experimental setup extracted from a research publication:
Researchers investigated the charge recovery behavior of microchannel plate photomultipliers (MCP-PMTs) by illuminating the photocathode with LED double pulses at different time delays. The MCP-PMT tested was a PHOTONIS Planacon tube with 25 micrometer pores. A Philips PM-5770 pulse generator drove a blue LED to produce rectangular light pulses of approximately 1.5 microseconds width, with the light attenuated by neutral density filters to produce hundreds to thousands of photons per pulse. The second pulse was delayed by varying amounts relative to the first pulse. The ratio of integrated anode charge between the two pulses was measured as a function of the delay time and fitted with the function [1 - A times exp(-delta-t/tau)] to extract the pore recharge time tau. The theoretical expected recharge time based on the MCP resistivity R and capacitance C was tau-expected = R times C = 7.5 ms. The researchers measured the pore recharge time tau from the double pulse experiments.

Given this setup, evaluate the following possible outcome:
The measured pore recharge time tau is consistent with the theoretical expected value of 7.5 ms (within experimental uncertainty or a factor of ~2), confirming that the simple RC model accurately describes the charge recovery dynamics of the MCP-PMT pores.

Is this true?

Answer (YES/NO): NO